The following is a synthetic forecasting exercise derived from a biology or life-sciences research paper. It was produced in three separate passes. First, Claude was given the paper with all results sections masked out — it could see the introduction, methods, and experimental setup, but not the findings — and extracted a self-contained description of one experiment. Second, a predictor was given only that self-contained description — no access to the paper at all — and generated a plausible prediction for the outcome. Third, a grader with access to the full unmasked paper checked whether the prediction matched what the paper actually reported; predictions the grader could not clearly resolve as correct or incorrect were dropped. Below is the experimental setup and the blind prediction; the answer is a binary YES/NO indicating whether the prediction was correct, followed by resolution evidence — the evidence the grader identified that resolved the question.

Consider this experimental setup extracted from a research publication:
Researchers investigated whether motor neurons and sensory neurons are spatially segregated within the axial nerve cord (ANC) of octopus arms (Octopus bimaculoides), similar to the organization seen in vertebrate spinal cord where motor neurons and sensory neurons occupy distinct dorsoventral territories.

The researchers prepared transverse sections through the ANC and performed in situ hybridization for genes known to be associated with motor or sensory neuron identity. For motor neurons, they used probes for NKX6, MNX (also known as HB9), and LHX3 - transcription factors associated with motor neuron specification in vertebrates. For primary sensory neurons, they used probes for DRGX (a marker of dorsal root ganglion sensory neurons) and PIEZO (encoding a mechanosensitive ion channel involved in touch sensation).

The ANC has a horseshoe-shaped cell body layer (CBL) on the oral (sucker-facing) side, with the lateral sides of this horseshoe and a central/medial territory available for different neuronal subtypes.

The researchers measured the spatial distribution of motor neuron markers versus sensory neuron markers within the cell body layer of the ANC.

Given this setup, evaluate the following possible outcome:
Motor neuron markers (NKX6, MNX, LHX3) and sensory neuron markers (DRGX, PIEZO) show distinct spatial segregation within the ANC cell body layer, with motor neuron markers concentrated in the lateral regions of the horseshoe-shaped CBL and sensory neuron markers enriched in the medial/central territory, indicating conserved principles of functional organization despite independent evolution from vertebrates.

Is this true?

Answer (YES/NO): NO